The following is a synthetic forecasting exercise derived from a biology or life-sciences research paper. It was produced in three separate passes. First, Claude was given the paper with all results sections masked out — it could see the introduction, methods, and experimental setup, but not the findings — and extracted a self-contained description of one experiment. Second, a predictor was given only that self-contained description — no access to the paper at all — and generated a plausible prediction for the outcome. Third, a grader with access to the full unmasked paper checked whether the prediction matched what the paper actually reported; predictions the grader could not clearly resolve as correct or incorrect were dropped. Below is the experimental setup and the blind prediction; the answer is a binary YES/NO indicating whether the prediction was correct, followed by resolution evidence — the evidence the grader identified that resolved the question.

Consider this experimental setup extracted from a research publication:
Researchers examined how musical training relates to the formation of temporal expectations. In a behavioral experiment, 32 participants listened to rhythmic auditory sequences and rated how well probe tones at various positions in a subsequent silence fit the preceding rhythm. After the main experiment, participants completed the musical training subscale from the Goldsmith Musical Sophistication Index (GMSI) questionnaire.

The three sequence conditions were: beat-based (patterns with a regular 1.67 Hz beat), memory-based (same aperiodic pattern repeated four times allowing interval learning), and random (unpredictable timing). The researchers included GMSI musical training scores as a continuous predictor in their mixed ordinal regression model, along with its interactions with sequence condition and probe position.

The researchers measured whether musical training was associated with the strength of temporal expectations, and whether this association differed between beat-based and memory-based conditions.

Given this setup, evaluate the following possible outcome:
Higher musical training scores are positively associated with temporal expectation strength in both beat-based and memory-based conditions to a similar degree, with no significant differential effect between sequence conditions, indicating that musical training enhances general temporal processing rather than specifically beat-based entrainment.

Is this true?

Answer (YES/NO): NO